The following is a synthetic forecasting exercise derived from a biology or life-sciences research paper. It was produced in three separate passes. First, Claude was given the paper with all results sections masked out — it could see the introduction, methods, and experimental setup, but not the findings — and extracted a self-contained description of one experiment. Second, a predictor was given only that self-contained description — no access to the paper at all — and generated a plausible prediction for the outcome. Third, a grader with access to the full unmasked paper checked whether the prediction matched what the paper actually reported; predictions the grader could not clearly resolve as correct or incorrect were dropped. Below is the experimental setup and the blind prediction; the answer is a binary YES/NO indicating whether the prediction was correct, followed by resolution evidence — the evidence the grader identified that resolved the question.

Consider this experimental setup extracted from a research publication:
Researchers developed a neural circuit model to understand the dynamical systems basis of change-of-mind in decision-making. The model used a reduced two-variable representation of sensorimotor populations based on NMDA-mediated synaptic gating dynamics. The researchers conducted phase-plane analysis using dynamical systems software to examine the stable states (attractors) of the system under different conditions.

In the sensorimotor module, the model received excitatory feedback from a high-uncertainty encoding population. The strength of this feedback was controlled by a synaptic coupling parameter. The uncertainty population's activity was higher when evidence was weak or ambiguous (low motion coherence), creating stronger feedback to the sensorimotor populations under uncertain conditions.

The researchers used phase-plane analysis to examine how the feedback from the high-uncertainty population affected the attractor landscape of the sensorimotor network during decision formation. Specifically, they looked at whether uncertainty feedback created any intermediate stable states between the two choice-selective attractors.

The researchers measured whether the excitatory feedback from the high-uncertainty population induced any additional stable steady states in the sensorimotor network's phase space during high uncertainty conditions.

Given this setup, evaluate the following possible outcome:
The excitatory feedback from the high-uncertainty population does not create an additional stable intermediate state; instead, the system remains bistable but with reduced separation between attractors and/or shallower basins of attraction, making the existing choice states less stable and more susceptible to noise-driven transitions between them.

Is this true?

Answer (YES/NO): NO